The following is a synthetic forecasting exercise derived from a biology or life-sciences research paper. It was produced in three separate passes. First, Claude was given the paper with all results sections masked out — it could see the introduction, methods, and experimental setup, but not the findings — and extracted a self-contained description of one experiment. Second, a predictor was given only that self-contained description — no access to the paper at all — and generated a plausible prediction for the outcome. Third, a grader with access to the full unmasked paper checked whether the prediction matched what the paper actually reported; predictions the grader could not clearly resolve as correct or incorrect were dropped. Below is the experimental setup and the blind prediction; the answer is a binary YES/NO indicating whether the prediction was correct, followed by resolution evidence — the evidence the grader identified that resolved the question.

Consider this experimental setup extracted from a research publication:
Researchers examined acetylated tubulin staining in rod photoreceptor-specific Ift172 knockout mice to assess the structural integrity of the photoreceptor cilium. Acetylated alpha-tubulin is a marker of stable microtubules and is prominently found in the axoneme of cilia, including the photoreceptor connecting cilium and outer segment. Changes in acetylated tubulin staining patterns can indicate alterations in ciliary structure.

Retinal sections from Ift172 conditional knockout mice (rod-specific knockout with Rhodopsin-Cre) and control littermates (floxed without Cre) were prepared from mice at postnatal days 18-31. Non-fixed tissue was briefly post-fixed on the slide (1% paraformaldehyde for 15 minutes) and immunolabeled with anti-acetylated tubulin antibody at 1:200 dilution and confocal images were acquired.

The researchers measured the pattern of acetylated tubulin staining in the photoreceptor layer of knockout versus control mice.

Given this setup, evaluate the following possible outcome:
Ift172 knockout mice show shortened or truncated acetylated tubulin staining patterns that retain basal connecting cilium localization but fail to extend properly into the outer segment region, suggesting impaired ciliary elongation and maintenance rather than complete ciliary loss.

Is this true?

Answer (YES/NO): NO